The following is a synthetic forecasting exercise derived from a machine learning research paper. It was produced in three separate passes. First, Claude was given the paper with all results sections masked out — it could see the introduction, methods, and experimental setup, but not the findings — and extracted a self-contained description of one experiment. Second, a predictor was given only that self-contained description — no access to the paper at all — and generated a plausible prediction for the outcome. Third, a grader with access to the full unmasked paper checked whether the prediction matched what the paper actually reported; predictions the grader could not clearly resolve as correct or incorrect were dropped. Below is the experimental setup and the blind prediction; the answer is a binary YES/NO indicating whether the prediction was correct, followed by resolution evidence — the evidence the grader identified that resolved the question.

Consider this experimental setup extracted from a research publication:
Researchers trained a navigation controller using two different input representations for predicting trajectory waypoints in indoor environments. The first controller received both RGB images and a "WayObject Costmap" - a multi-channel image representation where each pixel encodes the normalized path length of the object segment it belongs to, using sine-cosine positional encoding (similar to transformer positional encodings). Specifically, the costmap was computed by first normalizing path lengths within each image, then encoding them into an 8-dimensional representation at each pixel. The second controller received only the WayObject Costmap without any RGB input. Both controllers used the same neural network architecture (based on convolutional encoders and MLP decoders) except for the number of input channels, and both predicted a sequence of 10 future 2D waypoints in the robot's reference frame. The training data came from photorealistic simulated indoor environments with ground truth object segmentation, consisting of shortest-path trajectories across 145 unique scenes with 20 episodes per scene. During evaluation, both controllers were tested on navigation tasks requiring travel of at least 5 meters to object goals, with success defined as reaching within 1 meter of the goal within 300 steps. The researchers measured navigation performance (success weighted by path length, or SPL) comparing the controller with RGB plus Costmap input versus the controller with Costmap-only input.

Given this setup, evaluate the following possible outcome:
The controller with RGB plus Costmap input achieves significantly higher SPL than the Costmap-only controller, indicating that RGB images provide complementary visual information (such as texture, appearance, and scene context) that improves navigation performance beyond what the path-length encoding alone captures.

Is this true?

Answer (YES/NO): NO